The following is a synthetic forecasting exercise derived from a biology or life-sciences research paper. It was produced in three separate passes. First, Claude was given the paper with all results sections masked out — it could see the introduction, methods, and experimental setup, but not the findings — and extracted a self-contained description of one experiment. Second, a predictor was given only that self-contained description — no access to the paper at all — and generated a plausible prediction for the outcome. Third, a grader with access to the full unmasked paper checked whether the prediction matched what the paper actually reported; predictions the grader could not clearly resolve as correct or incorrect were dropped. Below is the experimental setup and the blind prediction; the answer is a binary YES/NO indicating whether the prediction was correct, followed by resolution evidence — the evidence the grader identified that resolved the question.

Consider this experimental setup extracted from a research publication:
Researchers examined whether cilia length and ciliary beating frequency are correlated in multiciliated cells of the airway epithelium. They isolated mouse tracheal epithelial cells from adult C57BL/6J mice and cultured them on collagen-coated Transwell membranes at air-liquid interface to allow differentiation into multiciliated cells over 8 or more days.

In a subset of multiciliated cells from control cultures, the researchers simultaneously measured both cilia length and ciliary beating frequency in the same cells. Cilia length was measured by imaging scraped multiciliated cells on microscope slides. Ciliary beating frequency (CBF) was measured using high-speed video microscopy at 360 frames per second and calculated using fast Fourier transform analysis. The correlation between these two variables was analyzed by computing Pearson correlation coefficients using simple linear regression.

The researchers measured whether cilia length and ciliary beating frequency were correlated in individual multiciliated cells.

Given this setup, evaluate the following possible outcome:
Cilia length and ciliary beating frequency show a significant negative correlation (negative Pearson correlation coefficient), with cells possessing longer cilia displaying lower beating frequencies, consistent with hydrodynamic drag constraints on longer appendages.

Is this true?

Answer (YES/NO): NO